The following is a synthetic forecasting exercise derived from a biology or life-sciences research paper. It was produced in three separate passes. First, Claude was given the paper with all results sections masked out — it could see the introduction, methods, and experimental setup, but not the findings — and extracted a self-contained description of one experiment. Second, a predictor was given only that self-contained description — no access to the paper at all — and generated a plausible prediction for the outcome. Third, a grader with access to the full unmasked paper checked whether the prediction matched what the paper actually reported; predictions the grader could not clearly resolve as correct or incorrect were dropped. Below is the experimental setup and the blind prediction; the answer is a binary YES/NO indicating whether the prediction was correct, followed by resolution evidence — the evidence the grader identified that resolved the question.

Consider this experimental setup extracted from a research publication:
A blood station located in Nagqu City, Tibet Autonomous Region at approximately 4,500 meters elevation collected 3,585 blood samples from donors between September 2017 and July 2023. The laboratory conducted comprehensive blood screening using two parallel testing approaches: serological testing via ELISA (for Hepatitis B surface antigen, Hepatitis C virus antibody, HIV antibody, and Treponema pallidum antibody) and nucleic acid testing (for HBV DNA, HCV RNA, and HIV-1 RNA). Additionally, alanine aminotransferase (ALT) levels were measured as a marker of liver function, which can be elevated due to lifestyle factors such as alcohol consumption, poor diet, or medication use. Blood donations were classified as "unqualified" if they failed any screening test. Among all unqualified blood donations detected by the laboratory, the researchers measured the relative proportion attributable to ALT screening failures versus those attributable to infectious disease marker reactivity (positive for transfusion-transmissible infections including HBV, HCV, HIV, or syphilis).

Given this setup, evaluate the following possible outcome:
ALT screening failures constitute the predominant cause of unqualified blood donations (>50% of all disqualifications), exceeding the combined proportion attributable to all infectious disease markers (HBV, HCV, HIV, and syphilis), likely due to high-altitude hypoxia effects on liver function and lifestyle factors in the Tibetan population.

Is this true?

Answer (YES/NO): YES